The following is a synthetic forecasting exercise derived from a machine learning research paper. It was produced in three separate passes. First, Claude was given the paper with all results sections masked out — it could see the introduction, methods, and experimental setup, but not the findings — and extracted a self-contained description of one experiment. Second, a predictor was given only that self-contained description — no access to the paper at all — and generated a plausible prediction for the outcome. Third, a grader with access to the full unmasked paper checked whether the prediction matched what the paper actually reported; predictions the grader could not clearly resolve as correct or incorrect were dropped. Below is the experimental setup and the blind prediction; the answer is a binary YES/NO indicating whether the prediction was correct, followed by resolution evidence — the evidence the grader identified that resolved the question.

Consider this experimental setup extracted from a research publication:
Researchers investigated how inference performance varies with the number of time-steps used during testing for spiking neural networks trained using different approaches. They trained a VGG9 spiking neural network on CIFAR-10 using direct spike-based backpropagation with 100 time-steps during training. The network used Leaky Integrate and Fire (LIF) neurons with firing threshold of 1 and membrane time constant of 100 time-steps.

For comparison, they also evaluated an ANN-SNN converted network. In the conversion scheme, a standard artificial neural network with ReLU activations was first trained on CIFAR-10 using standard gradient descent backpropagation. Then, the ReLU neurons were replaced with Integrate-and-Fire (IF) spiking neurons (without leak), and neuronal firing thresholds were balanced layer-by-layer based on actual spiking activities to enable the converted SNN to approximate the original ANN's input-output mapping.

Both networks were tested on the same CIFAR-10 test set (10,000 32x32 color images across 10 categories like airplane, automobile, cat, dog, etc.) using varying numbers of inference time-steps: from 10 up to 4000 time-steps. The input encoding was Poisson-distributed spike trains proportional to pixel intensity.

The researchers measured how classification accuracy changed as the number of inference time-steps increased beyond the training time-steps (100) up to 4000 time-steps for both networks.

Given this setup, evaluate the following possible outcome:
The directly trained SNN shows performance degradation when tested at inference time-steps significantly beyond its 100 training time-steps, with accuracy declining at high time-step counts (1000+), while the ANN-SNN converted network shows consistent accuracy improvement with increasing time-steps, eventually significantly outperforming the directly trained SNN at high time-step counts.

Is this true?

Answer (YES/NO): NO